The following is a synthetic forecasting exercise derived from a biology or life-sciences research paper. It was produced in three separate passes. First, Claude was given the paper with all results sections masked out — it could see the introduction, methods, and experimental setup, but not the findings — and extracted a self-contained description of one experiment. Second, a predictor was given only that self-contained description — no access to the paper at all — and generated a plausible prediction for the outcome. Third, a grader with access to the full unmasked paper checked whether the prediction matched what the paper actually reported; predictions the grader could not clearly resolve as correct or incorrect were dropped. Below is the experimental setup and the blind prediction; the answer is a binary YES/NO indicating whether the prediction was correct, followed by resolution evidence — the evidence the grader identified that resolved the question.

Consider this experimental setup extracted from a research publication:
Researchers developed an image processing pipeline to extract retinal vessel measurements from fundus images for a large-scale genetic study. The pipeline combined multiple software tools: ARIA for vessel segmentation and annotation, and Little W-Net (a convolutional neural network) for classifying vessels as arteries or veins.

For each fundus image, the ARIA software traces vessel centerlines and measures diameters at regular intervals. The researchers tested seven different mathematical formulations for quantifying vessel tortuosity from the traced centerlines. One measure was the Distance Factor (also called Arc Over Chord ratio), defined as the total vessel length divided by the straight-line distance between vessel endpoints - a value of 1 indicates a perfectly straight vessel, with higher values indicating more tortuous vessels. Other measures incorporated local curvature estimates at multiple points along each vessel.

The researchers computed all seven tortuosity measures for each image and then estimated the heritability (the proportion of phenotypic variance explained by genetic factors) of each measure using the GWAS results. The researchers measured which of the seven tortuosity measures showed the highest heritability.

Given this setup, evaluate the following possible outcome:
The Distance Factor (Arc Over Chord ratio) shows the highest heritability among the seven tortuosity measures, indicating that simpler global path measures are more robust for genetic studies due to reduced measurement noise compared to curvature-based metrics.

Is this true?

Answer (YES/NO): YES